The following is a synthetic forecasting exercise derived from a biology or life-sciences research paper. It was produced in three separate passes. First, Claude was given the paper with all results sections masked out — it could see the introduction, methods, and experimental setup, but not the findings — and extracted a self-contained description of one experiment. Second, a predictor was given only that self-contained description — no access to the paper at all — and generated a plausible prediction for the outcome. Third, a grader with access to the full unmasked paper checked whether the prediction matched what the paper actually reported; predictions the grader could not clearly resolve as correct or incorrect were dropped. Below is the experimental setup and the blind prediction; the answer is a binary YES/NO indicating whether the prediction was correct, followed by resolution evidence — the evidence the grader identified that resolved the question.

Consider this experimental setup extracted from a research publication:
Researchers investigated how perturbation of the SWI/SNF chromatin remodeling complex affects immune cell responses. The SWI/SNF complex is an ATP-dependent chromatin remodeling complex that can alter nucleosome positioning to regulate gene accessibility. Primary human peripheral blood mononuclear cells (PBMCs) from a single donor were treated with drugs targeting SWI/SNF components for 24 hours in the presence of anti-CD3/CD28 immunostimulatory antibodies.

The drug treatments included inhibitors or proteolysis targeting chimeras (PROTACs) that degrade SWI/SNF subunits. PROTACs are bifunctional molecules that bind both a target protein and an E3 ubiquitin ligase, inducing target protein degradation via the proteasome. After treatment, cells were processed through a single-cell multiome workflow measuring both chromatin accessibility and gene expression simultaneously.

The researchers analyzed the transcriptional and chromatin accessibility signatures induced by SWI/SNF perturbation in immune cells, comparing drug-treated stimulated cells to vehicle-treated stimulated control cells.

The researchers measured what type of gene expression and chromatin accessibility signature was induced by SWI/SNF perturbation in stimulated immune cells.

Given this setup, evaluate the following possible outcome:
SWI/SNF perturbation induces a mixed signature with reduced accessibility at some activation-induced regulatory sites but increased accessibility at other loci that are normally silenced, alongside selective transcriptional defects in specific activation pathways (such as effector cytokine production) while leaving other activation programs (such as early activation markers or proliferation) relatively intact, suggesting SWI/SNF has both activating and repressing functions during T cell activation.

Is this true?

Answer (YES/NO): NO